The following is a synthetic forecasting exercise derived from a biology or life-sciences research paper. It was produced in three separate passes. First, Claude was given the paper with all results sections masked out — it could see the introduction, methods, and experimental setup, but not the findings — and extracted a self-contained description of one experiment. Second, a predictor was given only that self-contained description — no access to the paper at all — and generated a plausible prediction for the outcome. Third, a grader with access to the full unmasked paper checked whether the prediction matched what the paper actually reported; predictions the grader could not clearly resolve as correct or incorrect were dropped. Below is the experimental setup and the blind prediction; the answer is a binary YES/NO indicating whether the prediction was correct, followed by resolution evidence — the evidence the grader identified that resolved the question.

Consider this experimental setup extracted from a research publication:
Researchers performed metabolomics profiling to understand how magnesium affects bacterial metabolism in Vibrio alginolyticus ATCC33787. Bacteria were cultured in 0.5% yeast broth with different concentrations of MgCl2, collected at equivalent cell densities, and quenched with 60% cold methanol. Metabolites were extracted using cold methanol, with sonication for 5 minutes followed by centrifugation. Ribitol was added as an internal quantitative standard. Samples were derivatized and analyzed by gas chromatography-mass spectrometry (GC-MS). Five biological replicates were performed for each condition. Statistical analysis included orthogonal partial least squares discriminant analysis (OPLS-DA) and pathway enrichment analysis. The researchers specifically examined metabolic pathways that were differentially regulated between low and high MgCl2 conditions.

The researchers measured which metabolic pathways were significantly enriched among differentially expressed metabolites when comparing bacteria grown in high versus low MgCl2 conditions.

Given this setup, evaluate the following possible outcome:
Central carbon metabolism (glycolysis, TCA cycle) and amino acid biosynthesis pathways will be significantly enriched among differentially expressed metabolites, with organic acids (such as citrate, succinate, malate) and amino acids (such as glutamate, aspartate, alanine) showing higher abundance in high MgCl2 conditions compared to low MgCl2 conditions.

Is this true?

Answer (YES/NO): NO